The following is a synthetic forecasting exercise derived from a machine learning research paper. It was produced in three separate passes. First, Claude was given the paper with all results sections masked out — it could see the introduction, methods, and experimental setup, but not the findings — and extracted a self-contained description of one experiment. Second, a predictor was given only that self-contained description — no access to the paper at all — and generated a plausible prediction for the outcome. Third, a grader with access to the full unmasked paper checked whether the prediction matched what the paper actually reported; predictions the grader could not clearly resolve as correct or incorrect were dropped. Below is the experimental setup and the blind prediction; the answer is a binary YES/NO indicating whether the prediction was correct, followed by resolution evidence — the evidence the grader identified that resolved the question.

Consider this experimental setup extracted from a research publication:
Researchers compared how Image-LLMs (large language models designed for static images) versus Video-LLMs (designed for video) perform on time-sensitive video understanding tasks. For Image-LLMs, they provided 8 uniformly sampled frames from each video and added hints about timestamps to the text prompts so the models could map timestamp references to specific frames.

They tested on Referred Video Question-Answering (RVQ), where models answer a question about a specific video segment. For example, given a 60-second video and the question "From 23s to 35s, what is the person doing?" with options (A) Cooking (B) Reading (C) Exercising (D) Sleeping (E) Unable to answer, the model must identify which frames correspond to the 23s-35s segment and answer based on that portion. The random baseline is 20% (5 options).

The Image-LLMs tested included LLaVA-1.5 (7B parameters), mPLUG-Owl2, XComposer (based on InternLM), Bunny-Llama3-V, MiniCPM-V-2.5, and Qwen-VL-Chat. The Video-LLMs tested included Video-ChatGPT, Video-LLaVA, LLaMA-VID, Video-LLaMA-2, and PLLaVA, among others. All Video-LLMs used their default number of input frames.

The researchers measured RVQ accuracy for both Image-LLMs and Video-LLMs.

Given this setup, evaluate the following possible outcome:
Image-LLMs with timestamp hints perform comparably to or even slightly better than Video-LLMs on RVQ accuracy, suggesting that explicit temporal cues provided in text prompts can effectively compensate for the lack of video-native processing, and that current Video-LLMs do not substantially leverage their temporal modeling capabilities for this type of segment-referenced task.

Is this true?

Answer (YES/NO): YES